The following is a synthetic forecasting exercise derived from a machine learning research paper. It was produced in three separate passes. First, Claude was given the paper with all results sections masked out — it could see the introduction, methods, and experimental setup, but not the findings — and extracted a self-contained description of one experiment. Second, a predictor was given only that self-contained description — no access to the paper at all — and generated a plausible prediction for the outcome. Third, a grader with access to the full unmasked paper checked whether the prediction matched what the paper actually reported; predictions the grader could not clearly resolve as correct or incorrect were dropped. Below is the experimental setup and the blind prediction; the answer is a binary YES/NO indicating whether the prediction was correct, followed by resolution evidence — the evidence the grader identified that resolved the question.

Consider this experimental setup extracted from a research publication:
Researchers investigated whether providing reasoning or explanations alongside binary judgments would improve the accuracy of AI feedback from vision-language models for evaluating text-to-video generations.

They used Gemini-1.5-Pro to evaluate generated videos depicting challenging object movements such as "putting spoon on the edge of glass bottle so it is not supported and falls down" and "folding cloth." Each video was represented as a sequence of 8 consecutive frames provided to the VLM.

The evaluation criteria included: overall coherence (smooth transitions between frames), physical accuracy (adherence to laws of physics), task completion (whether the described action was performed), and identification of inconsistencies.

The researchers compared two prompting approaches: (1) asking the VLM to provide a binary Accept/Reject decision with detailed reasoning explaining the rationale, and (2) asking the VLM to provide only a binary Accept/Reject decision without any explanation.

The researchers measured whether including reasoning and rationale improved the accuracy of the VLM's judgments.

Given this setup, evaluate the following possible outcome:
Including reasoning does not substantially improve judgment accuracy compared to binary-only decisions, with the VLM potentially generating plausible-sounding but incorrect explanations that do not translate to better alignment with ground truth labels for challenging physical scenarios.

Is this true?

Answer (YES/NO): YES